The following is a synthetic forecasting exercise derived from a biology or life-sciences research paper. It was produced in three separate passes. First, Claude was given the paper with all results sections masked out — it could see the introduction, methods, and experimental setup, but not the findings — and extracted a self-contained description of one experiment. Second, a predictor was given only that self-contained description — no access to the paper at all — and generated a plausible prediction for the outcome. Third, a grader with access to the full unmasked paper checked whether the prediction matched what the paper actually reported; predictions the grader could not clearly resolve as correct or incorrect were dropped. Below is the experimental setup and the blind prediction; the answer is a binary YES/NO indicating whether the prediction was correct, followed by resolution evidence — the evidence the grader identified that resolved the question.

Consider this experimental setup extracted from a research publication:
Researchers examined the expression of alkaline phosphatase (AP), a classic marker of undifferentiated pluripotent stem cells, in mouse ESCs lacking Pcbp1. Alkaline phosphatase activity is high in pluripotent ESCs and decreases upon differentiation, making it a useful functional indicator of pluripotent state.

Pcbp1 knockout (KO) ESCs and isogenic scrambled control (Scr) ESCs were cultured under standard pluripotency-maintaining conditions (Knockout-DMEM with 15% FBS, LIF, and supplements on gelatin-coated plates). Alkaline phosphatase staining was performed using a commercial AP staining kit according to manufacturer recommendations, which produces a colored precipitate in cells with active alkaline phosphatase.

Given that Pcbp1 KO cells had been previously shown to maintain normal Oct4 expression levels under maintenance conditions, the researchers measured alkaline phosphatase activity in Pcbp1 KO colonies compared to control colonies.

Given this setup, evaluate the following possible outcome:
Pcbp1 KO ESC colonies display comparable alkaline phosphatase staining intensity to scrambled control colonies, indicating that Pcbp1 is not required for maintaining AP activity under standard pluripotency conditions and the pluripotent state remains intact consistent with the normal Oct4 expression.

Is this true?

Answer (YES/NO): NO